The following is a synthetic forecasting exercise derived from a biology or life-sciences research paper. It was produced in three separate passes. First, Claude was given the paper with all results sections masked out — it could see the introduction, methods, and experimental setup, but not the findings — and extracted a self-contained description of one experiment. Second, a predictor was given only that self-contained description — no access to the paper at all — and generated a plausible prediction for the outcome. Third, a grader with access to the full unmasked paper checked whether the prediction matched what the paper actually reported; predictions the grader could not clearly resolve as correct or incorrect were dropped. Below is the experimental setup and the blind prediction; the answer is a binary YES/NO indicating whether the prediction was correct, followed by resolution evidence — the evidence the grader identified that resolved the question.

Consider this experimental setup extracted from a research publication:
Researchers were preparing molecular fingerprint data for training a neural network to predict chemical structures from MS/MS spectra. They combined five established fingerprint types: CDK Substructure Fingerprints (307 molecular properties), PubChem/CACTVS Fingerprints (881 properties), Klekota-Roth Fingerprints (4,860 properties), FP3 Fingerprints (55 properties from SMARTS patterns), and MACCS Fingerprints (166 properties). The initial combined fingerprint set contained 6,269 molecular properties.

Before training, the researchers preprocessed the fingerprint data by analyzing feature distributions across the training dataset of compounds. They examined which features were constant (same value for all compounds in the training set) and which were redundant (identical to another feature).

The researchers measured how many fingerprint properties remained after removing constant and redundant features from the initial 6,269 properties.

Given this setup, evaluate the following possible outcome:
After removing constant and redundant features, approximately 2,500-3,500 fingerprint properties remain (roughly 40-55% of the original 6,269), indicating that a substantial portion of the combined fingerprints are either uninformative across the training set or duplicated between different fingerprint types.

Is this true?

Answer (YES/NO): NO